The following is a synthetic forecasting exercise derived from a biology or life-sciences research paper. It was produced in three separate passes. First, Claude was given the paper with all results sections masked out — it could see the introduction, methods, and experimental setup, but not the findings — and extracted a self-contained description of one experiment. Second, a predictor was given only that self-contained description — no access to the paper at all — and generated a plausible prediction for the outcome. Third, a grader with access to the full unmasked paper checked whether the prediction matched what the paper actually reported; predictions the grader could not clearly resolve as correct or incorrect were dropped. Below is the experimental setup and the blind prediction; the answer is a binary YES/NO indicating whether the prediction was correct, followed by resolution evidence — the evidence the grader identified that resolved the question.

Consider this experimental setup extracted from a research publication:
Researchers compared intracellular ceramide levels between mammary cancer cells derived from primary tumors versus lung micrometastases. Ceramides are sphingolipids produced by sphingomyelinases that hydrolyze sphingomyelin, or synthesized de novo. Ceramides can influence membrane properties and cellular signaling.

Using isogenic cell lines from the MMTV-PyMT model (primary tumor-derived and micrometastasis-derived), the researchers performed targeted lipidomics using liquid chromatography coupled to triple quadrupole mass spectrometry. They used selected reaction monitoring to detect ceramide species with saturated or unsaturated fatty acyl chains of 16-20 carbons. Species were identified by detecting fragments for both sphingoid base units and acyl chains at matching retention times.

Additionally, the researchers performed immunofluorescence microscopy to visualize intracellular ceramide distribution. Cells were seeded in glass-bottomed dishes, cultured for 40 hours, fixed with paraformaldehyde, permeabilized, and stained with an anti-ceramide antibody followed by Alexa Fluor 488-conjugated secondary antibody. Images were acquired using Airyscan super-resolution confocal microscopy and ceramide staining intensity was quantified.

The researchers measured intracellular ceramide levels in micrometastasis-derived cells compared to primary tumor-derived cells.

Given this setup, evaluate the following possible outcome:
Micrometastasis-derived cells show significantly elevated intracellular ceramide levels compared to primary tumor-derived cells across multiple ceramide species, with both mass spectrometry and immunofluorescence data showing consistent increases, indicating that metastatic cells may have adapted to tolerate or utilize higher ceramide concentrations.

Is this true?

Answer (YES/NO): YES